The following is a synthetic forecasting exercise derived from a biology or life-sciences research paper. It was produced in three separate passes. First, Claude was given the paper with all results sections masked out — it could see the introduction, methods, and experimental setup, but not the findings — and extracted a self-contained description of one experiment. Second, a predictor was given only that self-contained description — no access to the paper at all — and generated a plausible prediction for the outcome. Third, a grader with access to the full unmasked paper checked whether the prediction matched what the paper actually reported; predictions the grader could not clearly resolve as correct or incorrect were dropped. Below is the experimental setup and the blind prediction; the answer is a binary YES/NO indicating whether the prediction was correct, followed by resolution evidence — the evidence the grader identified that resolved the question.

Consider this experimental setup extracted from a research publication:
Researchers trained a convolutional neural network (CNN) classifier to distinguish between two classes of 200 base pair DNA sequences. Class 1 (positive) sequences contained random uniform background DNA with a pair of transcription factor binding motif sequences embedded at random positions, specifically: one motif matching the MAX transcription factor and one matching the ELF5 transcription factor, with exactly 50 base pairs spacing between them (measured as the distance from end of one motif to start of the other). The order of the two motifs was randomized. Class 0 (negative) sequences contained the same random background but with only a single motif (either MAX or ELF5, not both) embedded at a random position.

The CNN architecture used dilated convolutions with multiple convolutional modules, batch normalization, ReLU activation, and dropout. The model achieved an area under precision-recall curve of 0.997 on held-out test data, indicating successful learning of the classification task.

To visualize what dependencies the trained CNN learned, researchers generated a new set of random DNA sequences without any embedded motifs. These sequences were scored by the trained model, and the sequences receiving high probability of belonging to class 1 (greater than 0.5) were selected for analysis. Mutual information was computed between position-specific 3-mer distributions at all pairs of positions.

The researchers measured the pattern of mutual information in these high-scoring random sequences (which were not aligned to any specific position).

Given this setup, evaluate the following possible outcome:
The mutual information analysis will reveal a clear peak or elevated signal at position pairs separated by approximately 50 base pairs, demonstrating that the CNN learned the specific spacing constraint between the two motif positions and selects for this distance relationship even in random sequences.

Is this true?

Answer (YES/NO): YES